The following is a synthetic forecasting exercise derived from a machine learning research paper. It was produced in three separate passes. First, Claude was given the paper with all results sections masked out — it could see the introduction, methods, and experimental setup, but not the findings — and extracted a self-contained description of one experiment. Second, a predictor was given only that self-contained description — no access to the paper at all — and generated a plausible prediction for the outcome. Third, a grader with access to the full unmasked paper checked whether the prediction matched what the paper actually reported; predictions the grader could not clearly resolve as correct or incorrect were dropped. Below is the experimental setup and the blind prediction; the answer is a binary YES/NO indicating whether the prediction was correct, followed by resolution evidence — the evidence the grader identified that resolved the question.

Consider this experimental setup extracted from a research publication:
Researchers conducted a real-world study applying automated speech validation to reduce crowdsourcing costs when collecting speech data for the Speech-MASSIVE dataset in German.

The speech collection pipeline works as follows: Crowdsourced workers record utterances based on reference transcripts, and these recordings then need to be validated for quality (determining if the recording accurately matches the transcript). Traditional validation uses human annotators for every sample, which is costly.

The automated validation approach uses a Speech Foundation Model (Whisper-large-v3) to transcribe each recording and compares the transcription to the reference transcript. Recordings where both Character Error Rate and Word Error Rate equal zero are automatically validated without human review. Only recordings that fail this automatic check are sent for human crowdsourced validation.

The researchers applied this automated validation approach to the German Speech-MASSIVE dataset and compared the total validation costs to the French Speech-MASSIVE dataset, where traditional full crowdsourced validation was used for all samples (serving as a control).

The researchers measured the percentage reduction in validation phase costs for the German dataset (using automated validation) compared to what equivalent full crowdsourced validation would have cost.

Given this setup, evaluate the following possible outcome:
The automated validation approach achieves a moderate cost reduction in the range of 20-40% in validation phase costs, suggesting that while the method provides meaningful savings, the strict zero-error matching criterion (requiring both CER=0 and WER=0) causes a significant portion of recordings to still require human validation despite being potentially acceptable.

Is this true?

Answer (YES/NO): NO